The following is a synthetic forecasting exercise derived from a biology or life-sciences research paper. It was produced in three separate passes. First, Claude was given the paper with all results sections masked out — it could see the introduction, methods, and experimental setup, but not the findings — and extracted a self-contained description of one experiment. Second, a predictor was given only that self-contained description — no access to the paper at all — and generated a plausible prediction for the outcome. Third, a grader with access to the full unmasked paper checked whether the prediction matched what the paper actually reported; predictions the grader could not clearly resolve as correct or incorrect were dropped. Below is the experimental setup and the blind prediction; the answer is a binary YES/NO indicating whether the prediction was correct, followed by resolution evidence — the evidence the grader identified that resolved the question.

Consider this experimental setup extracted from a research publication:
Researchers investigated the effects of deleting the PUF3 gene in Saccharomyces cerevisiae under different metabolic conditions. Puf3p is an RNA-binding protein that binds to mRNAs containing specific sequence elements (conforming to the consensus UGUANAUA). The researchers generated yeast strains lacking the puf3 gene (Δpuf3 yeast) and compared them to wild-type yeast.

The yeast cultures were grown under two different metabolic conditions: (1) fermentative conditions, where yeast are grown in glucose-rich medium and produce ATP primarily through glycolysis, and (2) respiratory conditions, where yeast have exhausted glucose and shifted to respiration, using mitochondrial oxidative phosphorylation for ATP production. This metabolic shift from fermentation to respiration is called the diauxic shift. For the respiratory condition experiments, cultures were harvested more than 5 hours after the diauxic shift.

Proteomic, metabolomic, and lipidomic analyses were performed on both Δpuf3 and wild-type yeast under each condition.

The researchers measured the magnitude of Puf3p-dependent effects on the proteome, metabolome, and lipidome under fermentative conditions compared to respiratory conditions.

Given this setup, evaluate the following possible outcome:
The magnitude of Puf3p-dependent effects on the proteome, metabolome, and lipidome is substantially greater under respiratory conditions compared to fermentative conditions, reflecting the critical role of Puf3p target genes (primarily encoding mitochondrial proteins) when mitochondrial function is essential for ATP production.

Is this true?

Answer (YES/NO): NO